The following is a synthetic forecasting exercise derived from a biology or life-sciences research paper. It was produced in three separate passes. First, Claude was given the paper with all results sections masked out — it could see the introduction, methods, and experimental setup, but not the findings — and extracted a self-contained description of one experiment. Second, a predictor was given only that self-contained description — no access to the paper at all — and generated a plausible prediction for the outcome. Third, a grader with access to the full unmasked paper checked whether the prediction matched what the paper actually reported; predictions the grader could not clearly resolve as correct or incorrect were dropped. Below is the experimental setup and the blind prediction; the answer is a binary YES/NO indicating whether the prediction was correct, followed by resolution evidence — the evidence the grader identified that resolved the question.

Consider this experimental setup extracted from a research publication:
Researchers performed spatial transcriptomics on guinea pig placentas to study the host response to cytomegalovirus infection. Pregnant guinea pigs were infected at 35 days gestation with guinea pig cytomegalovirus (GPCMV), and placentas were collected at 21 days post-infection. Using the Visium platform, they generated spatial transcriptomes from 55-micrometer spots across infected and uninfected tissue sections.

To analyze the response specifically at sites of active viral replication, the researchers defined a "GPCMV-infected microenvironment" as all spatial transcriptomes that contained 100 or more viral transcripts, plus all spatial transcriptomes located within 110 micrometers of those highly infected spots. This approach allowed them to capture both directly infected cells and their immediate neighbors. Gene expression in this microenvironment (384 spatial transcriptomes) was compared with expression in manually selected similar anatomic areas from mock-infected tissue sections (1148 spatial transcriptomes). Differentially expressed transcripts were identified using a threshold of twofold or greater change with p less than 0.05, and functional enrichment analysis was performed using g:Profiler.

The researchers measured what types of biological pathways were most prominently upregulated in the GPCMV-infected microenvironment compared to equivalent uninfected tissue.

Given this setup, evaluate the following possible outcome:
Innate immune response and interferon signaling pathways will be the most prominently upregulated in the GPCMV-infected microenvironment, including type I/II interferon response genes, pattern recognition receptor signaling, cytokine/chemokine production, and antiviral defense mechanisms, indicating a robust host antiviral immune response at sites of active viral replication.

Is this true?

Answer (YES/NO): NO